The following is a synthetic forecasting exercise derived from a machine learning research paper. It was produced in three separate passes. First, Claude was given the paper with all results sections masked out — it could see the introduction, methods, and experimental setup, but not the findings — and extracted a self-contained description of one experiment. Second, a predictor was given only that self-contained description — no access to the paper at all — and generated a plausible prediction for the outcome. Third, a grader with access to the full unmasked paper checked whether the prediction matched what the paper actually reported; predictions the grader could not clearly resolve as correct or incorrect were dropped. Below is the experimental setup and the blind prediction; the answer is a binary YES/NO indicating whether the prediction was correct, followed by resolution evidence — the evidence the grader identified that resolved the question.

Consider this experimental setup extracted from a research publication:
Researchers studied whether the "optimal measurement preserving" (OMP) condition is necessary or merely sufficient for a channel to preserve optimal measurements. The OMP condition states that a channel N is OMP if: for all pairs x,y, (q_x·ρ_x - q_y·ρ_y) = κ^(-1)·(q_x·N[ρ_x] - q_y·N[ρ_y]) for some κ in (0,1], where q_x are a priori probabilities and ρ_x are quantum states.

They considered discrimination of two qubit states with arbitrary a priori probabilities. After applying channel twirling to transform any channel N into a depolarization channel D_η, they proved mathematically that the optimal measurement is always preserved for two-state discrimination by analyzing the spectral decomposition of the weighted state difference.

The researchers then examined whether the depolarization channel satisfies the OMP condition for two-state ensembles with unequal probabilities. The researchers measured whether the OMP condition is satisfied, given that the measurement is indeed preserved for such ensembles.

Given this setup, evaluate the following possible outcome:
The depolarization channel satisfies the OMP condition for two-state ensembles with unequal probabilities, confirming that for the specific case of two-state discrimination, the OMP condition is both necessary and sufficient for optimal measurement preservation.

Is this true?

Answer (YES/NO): NO